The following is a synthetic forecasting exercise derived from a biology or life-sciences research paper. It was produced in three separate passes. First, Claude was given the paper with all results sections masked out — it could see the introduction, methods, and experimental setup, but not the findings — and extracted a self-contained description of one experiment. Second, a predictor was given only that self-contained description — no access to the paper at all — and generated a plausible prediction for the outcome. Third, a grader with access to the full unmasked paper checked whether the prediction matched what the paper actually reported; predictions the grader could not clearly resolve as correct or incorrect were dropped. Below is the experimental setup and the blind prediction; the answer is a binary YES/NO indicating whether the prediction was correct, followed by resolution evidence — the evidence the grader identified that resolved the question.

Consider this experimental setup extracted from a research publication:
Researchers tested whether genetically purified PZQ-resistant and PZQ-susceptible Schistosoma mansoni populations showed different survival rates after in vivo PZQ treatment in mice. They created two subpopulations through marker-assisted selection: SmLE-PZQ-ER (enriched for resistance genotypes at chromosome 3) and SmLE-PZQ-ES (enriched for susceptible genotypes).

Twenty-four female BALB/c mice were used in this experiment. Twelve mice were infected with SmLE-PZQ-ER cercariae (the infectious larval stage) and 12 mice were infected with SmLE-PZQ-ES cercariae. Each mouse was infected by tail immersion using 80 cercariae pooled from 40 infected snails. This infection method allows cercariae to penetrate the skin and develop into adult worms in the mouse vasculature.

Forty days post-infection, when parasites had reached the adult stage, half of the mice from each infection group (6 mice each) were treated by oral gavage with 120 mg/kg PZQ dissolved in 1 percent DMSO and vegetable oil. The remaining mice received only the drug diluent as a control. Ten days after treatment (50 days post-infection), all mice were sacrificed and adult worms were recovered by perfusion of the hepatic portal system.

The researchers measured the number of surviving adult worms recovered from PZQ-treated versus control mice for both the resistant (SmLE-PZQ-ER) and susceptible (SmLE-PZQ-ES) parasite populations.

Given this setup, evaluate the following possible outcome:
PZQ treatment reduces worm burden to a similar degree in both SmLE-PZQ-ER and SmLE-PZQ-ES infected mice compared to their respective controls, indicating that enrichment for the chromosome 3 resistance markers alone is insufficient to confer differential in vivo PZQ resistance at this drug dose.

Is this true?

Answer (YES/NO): NO